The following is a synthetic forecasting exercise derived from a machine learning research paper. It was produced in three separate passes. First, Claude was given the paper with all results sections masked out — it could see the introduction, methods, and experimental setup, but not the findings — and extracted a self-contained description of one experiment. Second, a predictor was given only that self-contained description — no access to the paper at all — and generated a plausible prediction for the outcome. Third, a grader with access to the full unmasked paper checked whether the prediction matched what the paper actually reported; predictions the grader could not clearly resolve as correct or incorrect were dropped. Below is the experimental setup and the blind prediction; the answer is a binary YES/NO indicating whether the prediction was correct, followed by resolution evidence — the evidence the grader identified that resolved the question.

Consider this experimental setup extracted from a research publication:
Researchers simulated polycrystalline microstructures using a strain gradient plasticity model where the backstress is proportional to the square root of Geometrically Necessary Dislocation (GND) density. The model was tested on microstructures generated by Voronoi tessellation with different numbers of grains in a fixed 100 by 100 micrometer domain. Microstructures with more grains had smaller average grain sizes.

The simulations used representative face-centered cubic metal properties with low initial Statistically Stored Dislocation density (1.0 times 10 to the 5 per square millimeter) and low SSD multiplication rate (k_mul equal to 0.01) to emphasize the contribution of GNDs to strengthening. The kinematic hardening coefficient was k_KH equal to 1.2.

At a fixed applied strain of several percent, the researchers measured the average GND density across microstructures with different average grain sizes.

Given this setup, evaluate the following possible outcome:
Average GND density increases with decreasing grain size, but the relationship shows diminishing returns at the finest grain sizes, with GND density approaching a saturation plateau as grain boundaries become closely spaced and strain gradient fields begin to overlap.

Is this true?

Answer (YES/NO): NO